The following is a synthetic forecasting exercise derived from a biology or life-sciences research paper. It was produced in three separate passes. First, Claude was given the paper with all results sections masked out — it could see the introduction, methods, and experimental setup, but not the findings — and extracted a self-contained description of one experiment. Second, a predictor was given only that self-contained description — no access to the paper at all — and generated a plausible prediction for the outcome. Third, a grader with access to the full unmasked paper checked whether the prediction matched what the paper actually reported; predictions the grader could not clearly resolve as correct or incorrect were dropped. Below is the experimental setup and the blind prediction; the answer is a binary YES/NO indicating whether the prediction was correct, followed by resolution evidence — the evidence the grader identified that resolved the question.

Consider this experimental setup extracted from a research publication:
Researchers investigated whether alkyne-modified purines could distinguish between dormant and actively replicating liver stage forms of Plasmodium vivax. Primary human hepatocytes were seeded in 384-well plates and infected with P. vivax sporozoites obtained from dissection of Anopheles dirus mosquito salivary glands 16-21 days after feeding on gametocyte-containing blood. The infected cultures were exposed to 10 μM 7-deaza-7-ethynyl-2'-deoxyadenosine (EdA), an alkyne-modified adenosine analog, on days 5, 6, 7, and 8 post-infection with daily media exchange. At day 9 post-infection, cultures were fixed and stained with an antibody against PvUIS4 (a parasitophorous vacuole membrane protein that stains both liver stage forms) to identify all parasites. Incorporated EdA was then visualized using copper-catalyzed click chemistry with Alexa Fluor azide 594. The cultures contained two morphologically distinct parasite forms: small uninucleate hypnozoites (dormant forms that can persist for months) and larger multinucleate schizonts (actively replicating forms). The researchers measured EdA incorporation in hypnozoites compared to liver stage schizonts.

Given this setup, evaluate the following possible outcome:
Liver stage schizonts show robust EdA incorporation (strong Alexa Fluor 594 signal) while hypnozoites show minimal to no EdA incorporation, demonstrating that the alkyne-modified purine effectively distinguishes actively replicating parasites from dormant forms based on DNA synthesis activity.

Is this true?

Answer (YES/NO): YES